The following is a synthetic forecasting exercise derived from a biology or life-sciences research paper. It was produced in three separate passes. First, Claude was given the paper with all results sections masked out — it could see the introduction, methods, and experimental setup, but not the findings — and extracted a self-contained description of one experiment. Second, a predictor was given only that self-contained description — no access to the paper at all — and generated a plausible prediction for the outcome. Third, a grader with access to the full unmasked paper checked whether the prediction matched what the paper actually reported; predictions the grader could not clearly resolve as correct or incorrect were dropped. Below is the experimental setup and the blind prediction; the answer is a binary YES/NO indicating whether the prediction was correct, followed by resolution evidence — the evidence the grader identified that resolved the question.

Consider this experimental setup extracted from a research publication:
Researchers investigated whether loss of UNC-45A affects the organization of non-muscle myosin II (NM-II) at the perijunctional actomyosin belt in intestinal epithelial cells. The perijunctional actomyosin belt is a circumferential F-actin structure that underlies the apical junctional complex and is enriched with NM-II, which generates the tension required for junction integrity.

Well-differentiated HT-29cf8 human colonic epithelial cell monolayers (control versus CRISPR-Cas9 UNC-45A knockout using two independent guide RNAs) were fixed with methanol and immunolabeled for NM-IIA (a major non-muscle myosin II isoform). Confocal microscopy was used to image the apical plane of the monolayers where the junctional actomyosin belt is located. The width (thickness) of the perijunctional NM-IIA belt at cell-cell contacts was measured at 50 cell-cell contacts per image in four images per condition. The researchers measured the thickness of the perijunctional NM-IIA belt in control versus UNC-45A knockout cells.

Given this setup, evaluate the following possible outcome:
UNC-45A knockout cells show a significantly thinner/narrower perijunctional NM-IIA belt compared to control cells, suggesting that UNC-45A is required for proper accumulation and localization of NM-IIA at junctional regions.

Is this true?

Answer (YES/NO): NO